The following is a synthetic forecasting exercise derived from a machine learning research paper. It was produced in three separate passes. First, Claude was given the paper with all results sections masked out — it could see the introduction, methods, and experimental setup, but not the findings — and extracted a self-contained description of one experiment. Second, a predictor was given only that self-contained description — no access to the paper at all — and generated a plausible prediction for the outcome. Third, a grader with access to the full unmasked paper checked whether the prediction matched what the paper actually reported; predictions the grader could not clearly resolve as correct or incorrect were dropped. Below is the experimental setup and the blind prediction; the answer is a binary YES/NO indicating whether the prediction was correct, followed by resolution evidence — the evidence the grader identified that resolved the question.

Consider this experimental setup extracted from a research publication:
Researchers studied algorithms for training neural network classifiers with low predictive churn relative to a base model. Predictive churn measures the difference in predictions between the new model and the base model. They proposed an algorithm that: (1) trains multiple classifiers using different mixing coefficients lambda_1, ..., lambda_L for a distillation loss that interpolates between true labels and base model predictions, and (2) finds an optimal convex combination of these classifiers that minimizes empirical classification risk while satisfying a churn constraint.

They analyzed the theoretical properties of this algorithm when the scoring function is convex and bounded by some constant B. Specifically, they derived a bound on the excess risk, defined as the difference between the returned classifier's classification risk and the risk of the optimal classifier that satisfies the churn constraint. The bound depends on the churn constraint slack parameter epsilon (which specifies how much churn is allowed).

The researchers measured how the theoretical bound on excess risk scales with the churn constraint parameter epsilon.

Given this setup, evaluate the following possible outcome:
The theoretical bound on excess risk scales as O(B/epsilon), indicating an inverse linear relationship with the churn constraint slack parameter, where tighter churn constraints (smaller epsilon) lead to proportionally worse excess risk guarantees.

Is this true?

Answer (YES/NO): YES